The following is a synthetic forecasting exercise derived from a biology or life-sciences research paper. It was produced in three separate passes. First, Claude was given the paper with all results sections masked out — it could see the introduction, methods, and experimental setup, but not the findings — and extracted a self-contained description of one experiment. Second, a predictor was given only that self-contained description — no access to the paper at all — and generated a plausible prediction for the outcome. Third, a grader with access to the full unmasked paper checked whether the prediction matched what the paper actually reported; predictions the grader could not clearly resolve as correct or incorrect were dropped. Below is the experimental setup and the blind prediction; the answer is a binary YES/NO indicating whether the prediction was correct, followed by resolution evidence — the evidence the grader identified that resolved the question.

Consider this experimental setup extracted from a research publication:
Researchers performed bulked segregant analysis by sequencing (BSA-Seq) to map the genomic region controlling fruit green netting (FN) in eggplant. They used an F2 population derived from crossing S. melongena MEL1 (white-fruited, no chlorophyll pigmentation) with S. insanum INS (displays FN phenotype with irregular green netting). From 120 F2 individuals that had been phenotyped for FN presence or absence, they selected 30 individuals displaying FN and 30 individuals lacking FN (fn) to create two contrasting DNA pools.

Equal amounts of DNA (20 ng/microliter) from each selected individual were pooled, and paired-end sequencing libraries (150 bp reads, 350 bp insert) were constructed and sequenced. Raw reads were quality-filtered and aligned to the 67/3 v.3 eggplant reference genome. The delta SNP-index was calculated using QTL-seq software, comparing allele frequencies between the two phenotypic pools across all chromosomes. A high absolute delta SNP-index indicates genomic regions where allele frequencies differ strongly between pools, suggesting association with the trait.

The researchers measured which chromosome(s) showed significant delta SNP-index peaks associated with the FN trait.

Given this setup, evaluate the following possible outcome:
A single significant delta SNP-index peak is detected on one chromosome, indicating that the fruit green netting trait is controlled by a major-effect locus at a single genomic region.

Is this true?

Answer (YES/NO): YES